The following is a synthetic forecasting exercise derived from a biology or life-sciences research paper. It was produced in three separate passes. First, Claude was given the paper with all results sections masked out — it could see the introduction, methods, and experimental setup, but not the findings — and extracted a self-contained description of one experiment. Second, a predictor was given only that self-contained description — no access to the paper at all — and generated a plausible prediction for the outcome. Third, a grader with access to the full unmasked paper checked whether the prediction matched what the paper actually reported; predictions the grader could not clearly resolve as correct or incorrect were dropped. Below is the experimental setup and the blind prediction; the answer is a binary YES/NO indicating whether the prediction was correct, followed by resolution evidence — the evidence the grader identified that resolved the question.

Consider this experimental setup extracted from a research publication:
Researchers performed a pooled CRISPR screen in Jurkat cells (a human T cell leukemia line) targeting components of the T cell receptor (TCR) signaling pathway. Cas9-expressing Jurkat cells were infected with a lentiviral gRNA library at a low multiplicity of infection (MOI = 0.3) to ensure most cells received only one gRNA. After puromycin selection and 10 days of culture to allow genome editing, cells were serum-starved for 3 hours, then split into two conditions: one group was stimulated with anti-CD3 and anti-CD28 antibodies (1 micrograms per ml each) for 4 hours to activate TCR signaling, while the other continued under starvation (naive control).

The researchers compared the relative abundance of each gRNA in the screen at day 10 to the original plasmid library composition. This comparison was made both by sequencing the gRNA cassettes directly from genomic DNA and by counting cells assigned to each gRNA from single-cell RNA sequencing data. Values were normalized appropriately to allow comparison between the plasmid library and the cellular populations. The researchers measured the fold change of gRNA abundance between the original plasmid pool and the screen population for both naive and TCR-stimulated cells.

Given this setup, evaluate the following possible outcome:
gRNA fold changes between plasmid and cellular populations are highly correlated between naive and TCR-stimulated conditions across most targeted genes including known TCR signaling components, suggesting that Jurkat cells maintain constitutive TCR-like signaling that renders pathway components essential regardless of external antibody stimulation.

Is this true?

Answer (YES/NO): NO